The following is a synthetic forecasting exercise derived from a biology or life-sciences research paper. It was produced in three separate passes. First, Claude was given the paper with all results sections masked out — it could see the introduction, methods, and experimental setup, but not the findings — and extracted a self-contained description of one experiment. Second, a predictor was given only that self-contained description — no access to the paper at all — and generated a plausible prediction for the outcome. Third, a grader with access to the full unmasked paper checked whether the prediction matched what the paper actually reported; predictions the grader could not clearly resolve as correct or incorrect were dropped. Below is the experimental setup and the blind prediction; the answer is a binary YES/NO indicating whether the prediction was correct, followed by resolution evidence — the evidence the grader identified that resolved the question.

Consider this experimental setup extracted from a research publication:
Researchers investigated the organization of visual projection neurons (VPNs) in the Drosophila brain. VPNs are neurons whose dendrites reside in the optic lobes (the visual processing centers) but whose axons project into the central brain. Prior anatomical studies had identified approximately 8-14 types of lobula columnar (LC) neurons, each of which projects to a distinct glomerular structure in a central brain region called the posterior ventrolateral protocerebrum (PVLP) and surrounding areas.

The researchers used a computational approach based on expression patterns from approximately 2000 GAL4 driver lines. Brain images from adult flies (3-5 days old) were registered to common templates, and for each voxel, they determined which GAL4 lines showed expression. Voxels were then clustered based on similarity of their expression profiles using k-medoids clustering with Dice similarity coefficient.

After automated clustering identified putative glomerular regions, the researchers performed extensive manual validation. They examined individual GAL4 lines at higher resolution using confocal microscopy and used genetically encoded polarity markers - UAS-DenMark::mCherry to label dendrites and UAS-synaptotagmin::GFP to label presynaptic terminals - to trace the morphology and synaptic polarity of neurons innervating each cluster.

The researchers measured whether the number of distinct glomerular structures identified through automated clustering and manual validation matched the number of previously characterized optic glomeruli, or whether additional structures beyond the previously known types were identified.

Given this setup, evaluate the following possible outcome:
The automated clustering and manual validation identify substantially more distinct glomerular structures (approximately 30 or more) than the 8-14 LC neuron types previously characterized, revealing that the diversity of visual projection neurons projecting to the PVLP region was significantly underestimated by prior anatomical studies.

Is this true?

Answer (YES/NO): NO